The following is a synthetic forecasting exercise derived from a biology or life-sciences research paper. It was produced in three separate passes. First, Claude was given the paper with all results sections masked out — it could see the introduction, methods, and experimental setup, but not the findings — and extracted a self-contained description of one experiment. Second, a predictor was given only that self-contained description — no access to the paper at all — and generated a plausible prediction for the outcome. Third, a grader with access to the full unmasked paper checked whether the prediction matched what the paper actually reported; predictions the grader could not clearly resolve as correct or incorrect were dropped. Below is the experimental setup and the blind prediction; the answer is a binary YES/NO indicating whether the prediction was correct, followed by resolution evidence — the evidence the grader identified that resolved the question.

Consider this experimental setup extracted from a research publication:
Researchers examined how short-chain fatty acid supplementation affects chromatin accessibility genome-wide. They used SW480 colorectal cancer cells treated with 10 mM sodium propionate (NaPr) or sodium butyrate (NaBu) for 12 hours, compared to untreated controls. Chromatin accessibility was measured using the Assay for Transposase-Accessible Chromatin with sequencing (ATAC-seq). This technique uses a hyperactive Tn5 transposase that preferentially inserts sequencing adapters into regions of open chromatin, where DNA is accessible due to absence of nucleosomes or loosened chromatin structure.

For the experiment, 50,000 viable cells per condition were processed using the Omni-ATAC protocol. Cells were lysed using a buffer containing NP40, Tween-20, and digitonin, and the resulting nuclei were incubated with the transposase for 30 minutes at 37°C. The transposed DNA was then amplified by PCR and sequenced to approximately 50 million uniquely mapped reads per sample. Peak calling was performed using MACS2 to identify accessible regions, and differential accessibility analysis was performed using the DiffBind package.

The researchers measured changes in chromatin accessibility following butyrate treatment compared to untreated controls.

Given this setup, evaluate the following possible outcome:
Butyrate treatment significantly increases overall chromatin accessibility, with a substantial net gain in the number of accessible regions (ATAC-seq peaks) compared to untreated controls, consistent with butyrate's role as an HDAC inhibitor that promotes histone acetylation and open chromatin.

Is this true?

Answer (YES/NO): NO